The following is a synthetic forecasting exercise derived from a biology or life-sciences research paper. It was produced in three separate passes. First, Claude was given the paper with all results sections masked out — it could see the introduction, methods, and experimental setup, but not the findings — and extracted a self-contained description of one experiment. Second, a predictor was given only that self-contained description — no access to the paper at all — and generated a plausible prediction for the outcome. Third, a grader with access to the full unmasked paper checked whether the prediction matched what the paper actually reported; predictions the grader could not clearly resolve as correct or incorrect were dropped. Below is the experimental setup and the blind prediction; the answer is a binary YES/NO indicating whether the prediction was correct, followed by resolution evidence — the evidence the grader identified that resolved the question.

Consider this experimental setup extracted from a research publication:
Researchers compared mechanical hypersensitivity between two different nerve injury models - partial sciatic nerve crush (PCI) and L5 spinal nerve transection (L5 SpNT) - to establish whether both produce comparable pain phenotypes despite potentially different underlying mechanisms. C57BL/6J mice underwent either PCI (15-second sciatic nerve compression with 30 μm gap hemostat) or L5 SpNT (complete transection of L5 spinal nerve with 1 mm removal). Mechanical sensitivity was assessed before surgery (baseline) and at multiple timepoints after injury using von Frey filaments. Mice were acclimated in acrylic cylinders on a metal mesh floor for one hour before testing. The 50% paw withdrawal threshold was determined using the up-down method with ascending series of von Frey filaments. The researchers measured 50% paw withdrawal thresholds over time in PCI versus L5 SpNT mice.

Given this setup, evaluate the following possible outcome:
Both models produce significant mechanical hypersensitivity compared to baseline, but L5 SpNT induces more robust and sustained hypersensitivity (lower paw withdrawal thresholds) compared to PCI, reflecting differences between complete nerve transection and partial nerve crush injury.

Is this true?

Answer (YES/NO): NO